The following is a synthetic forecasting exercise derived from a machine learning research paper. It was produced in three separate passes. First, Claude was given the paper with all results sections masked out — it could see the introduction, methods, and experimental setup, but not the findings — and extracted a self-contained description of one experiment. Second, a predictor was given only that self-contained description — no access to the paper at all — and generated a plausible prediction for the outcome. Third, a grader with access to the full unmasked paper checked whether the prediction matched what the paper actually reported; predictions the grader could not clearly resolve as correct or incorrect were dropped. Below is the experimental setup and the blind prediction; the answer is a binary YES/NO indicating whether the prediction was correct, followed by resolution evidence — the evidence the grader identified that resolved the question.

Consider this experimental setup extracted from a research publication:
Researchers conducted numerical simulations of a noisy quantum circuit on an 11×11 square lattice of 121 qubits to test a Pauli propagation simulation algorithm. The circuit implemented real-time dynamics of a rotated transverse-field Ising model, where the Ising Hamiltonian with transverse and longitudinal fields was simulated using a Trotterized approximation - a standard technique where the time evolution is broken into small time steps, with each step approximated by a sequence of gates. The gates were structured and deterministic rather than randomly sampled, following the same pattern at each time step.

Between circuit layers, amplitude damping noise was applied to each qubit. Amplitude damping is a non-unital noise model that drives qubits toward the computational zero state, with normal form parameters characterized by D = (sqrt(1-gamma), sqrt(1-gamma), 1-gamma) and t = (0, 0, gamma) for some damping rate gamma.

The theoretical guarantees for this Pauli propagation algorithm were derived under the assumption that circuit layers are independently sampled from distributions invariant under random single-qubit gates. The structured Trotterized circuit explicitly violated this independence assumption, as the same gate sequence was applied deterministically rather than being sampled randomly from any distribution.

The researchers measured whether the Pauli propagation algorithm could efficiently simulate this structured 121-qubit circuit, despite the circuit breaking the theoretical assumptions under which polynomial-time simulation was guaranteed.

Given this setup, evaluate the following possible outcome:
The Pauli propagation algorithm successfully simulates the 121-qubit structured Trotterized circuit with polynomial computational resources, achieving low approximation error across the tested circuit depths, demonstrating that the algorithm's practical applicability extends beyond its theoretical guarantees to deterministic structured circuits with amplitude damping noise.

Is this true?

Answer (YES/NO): NO